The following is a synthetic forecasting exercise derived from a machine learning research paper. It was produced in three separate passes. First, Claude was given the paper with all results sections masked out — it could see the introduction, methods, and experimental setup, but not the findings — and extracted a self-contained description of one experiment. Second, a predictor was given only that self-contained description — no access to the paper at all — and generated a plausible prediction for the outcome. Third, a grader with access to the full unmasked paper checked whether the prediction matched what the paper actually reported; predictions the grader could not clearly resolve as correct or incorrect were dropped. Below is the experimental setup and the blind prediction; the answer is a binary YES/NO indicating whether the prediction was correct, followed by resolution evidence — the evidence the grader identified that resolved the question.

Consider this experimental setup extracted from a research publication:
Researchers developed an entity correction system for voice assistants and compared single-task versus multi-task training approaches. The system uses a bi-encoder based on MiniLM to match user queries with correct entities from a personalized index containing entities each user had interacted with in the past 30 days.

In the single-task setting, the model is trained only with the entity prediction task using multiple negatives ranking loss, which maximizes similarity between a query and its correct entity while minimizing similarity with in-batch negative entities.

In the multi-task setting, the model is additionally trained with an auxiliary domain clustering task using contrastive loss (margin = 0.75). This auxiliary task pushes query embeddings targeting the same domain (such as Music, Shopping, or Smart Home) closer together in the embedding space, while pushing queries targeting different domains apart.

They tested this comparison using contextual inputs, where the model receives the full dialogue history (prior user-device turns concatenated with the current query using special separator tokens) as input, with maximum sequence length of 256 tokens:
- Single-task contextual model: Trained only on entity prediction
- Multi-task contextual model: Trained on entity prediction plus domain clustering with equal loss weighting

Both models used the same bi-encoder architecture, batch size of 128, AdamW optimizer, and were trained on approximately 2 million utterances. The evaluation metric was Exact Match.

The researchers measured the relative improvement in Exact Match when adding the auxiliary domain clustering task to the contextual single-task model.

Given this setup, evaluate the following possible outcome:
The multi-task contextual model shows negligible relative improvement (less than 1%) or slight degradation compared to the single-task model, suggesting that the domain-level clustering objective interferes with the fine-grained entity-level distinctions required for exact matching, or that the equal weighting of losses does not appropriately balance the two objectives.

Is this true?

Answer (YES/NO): NO